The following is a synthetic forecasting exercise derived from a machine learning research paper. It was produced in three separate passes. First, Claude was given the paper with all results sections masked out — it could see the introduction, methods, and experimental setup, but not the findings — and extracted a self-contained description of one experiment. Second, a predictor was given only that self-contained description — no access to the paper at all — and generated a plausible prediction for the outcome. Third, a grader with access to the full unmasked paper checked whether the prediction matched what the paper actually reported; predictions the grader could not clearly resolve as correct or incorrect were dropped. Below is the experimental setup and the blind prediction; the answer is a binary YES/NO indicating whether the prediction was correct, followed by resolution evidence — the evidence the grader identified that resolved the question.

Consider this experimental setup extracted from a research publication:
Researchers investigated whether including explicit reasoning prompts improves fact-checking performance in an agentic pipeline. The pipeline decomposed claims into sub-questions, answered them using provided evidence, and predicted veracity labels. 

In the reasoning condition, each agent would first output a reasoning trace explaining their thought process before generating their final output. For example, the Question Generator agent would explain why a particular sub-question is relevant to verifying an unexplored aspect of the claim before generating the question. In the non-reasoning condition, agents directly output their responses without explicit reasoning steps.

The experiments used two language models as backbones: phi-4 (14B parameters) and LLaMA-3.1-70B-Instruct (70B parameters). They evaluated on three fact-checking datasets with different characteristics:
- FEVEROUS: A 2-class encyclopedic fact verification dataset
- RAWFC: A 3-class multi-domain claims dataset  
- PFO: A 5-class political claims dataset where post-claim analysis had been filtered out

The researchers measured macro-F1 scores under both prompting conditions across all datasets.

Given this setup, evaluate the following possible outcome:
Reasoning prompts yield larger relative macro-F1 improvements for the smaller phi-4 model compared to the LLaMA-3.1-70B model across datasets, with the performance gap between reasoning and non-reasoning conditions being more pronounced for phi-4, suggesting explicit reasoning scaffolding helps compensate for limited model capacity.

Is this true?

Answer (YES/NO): NO